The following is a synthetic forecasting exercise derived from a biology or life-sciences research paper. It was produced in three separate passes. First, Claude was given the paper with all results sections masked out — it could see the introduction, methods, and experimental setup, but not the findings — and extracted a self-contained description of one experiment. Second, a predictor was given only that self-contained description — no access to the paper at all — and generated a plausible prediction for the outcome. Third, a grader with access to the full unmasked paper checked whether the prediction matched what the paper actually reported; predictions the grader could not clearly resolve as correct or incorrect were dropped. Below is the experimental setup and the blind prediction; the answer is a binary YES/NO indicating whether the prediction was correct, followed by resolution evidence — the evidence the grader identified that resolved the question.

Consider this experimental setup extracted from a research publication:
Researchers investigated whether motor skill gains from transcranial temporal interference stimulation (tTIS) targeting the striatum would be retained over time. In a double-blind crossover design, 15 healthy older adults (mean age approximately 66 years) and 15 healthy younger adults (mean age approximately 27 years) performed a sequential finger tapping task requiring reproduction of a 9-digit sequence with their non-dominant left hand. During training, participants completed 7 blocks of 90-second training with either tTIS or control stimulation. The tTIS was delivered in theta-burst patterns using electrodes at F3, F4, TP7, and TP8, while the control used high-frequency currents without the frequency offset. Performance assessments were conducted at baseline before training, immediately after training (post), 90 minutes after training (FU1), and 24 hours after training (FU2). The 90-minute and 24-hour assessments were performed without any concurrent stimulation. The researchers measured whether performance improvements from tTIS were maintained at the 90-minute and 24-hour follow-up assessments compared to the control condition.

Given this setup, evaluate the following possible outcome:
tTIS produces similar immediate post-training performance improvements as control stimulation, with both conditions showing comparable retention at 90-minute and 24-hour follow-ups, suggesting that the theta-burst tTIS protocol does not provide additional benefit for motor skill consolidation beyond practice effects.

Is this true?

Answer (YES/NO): NO